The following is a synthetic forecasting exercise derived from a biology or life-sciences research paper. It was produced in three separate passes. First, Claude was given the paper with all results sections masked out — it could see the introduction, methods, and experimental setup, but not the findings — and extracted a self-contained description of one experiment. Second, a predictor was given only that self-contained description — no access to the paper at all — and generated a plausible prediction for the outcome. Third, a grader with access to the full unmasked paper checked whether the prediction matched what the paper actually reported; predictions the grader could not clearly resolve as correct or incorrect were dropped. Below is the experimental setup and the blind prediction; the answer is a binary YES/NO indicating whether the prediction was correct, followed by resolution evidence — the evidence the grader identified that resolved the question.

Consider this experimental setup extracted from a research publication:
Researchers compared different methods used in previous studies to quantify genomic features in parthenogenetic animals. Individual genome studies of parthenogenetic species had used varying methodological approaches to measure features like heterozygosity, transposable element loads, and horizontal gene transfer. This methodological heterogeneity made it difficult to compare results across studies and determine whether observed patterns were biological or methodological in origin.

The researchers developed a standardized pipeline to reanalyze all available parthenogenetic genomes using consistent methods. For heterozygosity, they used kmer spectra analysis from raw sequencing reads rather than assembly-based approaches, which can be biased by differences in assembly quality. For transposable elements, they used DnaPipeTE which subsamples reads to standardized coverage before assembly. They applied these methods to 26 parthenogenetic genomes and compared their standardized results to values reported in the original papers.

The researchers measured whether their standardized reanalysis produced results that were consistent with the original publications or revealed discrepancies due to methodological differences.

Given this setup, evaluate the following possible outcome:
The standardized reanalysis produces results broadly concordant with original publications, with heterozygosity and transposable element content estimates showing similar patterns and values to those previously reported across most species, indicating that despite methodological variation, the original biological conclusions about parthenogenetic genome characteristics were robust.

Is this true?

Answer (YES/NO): NO